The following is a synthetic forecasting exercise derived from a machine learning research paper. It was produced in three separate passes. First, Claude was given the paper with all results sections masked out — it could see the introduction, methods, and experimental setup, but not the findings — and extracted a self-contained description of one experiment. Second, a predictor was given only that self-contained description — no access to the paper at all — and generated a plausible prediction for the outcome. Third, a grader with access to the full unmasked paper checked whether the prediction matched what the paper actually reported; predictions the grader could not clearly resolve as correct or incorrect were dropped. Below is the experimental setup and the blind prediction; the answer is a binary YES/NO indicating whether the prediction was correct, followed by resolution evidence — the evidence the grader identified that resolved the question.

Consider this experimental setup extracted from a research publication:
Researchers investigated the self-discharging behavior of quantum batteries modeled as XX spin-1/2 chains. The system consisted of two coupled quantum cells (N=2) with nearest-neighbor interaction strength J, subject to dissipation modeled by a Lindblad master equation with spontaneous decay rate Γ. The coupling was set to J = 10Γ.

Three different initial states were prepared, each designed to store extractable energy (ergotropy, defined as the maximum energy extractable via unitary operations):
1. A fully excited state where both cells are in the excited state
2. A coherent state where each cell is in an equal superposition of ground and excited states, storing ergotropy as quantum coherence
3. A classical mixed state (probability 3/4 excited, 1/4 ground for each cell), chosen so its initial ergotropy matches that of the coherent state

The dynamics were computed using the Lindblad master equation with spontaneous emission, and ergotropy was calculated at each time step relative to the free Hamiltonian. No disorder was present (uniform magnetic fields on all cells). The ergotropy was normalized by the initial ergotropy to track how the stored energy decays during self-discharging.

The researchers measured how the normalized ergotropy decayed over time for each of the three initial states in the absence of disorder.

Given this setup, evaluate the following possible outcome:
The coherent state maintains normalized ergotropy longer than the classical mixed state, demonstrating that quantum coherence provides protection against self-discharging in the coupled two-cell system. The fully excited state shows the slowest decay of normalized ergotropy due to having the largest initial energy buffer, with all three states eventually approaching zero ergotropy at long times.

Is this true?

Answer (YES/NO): NO